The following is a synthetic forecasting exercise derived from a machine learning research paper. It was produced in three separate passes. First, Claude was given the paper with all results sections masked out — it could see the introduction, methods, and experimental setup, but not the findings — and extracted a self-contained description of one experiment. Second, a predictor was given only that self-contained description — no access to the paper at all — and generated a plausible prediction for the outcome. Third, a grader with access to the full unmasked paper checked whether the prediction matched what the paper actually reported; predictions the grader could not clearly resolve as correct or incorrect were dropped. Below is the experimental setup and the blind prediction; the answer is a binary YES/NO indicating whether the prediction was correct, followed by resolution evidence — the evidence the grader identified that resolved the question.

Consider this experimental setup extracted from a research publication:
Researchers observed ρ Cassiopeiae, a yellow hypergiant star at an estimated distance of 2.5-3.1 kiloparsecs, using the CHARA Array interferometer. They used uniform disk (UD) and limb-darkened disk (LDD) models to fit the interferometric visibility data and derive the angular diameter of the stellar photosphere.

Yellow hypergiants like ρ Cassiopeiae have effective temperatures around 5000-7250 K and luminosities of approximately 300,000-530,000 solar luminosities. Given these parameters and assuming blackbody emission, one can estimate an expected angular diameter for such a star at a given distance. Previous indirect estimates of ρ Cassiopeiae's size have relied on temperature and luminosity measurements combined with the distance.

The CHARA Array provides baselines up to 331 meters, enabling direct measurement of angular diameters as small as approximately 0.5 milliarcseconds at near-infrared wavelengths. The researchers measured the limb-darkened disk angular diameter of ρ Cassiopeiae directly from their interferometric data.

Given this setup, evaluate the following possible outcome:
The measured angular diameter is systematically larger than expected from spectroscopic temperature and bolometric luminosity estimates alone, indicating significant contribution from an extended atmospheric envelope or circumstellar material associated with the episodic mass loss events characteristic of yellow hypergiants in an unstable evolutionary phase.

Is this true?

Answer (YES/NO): NO